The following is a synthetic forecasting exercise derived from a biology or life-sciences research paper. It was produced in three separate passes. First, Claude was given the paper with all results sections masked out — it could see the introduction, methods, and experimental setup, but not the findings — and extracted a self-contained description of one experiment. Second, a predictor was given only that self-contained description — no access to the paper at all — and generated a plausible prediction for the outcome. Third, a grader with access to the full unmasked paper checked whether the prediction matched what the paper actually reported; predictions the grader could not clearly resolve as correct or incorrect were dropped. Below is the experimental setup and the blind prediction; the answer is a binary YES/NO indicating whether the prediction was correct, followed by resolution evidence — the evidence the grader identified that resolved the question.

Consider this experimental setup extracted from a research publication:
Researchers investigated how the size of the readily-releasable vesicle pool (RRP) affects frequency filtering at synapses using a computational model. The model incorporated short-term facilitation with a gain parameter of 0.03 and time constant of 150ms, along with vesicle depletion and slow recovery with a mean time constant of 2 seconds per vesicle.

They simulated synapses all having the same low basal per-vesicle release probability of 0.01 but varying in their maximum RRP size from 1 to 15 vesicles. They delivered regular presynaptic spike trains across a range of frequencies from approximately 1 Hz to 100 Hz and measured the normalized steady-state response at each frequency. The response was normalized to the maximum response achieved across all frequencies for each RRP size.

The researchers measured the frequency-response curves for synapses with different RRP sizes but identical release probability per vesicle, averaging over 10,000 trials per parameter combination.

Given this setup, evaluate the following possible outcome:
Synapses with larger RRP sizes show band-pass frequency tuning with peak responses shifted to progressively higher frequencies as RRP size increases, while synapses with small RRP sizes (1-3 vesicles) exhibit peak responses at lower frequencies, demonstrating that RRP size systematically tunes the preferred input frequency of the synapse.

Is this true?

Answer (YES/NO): YES